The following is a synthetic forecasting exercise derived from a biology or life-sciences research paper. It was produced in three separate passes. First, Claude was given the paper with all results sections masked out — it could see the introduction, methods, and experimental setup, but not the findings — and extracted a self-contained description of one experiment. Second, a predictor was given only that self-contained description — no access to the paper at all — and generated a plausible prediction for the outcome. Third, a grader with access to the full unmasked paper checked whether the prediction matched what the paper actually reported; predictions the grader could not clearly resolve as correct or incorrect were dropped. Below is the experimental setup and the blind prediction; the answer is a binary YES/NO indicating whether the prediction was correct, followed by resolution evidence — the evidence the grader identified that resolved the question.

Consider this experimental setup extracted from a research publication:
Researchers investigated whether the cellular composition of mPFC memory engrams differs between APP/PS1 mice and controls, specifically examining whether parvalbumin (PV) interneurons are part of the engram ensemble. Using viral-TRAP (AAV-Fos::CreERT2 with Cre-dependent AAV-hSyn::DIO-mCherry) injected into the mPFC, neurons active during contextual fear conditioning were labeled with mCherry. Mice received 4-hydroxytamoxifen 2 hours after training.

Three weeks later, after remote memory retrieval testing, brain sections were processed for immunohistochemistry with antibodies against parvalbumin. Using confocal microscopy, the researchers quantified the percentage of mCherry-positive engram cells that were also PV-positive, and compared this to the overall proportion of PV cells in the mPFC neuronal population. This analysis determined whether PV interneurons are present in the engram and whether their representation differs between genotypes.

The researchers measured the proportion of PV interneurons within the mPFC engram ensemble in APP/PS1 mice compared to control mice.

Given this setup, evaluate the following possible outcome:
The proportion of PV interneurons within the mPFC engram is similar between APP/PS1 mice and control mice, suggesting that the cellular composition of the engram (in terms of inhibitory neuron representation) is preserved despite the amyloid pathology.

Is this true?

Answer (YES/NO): YES